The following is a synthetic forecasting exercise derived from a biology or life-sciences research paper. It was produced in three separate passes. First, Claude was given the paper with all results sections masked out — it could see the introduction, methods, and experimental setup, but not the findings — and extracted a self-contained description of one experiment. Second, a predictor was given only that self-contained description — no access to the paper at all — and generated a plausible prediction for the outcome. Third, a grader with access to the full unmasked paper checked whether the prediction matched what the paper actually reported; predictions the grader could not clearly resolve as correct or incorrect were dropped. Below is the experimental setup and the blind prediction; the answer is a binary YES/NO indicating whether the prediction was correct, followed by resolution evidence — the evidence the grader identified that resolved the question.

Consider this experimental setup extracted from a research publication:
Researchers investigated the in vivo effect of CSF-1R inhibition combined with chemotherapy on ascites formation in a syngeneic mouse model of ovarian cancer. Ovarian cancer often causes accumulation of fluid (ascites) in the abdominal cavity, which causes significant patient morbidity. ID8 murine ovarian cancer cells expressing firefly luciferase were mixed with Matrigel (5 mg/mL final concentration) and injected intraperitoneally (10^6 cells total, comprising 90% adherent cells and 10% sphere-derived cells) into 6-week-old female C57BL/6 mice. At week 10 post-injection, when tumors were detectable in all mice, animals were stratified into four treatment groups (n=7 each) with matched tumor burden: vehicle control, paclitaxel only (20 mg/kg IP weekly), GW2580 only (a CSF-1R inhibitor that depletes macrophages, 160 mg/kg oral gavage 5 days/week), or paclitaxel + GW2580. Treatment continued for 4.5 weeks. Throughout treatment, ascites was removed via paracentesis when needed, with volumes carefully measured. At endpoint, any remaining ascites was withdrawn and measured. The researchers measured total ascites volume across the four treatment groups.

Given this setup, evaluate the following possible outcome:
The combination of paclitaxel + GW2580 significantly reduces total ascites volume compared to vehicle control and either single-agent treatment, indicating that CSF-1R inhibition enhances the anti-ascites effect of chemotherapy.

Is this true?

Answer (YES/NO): NO